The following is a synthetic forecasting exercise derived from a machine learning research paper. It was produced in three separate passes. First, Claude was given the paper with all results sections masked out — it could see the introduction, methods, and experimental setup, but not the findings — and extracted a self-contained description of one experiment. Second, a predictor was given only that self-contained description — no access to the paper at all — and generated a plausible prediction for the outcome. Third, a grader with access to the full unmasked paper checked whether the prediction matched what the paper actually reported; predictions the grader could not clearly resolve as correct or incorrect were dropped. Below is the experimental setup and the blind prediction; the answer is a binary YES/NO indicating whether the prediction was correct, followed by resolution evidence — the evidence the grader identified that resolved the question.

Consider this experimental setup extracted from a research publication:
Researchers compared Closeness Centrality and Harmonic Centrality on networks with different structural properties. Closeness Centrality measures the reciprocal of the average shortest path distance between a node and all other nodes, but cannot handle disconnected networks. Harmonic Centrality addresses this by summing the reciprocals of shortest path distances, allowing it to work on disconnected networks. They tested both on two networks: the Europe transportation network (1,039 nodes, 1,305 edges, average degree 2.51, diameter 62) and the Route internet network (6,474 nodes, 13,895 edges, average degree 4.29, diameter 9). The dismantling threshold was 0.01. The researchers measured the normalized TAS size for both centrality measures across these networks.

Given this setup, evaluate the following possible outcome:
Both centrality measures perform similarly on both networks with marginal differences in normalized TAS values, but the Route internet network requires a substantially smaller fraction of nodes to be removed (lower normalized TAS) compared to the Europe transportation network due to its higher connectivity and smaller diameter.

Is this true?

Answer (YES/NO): YES